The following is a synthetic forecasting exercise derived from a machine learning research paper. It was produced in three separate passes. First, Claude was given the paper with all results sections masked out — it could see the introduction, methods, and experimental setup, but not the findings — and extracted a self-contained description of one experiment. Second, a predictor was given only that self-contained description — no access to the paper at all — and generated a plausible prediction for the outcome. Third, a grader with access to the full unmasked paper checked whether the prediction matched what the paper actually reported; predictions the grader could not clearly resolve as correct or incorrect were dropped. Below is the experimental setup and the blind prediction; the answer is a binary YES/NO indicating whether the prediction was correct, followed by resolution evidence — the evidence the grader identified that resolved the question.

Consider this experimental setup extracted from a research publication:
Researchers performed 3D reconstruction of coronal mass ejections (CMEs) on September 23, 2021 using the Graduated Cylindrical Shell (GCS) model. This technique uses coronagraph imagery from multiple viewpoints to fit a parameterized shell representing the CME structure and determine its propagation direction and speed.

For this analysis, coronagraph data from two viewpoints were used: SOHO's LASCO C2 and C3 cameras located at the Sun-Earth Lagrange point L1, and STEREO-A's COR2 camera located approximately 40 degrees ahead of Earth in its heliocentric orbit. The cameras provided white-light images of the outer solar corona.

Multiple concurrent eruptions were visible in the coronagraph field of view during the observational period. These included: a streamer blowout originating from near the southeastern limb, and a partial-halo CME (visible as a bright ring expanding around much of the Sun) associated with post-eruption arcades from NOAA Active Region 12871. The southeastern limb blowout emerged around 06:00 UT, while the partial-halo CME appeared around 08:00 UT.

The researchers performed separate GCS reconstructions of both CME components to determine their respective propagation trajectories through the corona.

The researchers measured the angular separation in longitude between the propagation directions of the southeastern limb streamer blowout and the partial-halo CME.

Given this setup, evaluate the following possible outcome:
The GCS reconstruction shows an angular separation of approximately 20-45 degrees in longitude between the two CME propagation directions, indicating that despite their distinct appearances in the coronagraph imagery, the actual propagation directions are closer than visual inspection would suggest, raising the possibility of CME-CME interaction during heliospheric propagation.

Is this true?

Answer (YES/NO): YES